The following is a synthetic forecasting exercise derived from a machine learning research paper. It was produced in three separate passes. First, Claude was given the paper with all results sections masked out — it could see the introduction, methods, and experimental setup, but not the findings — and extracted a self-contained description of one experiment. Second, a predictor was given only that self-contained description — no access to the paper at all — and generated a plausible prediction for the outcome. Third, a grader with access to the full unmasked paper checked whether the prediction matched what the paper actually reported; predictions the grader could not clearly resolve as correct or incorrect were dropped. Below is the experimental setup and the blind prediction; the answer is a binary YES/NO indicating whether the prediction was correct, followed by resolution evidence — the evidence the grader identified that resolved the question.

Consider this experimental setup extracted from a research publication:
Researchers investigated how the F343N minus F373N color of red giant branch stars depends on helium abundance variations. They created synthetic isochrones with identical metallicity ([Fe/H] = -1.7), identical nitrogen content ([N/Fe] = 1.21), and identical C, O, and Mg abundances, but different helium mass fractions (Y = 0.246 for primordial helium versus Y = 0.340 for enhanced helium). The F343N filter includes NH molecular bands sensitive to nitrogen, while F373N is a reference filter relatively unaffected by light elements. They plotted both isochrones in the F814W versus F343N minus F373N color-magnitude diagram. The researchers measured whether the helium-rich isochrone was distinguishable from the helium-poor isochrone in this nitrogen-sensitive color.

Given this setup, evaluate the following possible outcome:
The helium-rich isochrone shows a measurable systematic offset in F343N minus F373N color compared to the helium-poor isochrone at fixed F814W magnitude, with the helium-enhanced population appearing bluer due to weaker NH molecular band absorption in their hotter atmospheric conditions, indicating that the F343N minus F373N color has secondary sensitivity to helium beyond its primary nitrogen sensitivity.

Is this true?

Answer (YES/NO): NO